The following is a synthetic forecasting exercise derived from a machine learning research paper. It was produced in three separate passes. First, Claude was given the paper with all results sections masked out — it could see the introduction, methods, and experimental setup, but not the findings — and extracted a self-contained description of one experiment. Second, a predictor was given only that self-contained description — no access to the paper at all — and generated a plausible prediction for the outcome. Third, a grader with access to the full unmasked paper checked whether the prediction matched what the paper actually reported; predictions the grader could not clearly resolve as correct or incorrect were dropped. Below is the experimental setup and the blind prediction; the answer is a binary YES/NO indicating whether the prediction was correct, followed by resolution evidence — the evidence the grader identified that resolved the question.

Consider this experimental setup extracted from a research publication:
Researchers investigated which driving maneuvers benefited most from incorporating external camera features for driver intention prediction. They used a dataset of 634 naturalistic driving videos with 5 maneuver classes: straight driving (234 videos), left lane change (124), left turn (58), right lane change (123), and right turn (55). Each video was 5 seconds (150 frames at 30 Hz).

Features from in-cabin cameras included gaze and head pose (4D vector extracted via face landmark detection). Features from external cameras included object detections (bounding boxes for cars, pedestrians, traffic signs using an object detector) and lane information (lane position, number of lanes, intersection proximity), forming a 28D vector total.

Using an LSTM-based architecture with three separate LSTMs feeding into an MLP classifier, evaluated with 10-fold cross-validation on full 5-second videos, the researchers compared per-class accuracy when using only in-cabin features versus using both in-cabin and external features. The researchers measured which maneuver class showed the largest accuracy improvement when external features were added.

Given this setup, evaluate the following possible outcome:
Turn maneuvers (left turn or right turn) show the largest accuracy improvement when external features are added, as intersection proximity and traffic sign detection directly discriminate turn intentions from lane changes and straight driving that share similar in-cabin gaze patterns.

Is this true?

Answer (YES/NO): NO